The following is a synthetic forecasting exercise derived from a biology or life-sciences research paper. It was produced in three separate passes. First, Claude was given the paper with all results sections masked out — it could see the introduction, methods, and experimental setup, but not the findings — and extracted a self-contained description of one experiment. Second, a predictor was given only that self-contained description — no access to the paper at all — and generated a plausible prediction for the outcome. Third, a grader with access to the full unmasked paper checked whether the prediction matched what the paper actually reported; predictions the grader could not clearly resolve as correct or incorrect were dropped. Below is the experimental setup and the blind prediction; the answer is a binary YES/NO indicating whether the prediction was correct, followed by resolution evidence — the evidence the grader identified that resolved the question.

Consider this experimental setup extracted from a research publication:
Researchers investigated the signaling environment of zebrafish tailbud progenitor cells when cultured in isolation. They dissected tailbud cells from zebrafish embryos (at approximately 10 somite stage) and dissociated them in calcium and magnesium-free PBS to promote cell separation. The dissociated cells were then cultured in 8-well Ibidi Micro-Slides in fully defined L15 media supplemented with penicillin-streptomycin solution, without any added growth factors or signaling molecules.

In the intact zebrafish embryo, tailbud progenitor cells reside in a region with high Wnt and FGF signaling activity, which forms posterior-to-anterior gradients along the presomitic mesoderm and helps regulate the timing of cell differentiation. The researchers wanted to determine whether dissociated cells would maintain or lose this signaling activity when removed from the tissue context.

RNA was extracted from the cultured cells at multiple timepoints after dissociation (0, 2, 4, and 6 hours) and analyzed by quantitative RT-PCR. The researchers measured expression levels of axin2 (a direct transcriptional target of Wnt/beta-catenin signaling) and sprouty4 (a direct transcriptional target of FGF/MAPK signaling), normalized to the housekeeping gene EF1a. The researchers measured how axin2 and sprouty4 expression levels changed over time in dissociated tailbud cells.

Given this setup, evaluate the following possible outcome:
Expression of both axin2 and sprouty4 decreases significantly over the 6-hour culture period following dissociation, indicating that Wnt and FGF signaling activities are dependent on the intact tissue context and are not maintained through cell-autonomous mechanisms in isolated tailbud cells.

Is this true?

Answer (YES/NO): YES